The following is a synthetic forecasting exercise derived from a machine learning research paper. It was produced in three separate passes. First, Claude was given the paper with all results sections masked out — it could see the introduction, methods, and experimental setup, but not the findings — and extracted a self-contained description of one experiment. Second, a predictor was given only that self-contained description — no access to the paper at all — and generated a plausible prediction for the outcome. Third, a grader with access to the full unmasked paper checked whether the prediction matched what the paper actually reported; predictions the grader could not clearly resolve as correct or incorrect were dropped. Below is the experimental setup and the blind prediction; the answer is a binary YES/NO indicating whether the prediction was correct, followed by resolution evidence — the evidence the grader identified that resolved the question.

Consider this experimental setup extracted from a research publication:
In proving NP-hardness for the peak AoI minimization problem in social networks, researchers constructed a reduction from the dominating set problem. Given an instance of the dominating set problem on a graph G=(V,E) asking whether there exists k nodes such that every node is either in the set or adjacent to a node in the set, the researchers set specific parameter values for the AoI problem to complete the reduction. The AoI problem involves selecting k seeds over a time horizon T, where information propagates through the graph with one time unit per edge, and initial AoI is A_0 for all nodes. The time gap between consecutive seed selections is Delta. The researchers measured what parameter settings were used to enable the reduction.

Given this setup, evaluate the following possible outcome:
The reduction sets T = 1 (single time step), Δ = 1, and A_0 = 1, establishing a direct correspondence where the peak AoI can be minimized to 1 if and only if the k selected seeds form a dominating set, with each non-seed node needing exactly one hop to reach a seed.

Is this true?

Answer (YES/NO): NO